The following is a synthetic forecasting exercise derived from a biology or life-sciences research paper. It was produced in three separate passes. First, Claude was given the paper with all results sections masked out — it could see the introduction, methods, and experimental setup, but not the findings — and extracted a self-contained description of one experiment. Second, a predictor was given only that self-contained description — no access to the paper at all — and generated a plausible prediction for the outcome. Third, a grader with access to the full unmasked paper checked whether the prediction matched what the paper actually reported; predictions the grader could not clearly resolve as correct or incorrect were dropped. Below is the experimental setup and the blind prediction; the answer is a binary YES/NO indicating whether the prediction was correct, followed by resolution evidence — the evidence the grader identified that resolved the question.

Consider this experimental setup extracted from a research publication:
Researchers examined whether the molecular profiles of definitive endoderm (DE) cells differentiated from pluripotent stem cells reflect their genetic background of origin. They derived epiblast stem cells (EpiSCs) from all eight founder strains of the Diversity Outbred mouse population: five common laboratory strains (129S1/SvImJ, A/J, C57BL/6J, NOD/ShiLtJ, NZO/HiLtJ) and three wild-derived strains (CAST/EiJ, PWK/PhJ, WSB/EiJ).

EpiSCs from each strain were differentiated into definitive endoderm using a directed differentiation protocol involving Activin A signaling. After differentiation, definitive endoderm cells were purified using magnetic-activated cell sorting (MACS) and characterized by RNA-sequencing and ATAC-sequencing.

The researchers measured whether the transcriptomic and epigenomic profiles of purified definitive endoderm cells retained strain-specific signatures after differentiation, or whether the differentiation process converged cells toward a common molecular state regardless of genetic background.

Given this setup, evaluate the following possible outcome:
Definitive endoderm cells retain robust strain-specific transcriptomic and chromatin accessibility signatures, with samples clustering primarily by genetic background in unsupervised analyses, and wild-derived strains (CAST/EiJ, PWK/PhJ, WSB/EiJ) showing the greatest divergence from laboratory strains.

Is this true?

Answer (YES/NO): YES